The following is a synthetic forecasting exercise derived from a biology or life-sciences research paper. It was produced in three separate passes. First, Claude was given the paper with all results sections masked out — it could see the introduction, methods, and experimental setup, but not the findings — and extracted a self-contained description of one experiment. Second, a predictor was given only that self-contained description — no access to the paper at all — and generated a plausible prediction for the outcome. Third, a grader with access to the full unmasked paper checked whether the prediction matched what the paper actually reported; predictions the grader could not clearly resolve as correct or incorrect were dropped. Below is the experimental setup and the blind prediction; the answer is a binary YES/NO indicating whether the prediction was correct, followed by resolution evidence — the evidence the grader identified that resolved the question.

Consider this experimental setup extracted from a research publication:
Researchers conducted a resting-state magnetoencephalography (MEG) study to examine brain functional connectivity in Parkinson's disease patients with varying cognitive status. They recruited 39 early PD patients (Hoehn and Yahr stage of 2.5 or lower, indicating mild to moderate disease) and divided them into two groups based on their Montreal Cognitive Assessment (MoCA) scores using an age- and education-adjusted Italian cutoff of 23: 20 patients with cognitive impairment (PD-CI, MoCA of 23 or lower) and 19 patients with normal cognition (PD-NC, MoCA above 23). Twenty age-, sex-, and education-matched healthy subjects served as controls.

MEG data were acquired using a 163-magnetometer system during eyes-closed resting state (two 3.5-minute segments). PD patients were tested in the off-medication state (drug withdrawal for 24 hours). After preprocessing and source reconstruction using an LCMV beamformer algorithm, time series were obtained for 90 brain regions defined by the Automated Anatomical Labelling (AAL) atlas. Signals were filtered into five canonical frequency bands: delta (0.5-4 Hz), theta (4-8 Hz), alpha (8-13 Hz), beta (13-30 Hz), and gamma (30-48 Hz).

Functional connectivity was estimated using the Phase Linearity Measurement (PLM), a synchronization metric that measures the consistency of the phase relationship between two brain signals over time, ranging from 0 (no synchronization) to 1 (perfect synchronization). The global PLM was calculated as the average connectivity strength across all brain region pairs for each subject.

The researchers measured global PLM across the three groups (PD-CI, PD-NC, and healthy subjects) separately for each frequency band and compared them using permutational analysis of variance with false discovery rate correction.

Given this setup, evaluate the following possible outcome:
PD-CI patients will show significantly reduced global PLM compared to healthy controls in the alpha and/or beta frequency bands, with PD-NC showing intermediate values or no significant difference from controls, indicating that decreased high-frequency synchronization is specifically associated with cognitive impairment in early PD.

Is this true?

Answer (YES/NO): NO